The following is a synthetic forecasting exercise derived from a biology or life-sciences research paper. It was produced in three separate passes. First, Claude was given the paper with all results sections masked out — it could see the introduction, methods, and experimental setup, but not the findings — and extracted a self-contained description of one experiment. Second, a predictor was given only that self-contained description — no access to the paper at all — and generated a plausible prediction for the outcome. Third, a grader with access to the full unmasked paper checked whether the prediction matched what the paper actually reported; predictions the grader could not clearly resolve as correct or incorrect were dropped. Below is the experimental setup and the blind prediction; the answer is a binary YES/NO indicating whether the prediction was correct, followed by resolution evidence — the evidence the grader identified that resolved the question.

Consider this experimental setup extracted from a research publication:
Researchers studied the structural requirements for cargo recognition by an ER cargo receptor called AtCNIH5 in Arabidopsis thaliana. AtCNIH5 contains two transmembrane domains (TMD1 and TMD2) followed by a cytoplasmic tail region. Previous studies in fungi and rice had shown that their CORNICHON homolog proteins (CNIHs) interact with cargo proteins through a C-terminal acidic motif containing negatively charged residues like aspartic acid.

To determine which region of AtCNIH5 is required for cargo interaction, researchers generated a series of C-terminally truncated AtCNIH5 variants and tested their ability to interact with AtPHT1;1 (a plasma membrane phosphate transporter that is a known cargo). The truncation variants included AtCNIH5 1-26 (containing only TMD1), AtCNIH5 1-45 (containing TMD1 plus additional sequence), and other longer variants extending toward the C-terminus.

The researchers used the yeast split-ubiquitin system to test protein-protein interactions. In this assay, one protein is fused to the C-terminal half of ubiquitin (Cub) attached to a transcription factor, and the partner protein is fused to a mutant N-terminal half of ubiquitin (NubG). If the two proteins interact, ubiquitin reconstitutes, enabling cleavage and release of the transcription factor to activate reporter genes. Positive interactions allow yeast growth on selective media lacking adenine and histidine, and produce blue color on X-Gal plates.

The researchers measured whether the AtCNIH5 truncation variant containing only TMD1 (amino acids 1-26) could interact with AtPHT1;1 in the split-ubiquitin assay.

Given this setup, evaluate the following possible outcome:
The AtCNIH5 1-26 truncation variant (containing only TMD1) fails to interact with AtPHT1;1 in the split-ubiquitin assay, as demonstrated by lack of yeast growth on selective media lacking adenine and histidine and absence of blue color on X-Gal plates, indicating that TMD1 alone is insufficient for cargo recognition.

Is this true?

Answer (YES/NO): NO